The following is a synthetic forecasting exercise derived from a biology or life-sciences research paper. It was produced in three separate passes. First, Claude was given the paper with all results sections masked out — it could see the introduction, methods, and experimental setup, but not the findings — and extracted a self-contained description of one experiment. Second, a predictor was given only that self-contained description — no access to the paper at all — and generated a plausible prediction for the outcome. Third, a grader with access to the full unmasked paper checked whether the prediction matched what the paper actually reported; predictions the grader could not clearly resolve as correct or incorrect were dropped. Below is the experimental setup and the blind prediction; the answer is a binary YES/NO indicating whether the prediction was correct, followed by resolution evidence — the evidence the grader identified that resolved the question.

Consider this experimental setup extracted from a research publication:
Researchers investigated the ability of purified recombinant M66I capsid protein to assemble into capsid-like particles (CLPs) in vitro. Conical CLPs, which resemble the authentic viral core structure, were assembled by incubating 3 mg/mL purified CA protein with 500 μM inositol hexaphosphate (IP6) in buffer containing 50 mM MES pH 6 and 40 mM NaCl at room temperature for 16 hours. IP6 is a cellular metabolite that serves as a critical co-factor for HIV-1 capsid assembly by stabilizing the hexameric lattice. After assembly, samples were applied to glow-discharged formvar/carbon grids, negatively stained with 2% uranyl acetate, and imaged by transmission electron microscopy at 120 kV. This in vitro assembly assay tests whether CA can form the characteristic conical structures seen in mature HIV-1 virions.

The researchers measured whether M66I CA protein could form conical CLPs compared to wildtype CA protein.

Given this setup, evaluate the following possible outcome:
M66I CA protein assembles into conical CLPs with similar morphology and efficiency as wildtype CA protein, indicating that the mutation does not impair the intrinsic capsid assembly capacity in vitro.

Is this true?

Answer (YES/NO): NO